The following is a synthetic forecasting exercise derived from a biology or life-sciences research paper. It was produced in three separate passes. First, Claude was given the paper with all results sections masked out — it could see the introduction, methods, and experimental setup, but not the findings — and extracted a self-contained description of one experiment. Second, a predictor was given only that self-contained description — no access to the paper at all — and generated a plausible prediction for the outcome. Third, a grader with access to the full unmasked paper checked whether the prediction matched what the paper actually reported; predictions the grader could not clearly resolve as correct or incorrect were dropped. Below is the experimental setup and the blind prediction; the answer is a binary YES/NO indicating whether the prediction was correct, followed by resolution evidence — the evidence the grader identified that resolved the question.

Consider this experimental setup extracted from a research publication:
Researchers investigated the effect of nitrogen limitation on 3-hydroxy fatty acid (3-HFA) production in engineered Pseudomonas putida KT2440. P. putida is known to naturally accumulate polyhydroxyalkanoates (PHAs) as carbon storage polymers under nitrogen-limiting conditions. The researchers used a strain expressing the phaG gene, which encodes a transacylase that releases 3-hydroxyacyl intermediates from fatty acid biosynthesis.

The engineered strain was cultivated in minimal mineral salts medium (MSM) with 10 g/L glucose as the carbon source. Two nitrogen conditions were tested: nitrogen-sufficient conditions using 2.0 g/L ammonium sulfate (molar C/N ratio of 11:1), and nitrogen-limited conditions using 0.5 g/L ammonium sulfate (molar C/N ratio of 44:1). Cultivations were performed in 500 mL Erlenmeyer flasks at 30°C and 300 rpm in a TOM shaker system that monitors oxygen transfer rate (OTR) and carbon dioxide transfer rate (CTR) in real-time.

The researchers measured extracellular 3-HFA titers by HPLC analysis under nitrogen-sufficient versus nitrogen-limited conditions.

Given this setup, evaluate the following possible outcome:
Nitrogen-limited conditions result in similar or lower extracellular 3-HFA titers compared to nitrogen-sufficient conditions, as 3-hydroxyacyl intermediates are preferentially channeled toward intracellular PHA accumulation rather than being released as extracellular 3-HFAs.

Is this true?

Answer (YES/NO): NO